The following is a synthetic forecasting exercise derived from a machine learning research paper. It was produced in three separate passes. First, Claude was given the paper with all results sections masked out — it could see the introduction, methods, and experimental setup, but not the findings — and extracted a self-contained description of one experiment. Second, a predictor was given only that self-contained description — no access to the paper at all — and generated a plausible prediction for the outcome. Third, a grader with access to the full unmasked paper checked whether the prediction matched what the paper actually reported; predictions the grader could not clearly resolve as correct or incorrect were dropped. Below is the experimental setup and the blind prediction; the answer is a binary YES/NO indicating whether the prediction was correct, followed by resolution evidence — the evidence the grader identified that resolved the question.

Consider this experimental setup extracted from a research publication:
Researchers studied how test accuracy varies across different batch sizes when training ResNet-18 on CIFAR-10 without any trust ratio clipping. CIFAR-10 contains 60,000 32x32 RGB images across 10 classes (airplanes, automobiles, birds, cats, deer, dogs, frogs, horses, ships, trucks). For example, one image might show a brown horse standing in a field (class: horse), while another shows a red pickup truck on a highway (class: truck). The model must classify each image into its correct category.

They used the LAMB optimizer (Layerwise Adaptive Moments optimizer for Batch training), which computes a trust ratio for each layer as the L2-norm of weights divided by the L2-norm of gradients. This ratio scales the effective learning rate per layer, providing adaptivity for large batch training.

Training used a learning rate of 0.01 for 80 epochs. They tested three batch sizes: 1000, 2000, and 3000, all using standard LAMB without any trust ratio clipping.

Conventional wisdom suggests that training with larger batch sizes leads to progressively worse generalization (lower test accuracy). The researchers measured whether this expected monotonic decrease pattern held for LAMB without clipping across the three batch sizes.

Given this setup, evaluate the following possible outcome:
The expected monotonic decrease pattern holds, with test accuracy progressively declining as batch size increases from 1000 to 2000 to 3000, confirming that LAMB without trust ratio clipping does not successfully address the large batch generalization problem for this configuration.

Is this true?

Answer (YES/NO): NO